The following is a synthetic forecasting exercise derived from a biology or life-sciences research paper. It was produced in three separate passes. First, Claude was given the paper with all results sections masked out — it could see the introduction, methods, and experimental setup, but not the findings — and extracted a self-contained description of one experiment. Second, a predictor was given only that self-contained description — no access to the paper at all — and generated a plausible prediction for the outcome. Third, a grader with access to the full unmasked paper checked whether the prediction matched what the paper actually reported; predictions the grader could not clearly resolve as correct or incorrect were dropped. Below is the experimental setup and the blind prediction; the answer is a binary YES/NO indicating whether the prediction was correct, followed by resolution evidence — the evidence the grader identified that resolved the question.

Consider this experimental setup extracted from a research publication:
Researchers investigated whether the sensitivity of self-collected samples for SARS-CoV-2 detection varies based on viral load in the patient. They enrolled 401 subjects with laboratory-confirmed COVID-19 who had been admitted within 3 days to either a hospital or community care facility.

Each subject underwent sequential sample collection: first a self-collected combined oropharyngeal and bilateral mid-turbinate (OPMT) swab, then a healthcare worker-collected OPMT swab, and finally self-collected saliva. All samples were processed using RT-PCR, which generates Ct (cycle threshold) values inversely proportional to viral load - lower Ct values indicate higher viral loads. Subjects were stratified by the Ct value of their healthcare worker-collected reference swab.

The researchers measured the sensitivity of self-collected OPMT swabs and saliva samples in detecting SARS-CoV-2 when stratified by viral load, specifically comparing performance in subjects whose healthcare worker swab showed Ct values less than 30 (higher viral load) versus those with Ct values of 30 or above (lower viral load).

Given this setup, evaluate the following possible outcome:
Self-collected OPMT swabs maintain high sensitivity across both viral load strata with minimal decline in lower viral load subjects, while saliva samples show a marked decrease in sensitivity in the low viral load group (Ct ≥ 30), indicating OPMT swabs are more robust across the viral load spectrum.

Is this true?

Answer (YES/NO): NO